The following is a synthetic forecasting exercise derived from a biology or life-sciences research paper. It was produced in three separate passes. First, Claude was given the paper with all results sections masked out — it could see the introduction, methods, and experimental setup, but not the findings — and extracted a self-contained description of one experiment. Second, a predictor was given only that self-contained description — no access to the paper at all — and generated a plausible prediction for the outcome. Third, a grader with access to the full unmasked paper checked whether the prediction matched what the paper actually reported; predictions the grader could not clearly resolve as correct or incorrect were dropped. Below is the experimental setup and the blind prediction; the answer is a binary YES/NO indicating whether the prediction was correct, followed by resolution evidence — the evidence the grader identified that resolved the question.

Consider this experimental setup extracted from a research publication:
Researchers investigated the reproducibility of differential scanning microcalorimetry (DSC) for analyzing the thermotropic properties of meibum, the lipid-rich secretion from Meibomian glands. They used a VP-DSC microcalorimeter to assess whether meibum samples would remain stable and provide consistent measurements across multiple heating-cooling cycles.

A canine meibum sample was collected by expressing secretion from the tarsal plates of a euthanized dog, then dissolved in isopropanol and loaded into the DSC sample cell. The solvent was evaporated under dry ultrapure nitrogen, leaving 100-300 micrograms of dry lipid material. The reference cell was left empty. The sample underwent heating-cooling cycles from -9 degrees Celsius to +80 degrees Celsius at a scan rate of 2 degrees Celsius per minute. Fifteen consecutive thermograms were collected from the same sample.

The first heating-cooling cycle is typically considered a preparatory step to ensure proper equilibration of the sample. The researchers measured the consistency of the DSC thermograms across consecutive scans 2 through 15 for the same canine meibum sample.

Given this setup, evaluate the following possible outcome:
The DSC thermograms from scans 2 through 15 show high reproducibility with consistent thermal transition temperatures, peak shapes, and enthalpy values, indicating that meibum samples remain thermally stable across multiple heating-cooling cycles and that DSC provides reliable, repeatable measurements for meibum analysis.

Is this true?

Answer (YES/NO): YES